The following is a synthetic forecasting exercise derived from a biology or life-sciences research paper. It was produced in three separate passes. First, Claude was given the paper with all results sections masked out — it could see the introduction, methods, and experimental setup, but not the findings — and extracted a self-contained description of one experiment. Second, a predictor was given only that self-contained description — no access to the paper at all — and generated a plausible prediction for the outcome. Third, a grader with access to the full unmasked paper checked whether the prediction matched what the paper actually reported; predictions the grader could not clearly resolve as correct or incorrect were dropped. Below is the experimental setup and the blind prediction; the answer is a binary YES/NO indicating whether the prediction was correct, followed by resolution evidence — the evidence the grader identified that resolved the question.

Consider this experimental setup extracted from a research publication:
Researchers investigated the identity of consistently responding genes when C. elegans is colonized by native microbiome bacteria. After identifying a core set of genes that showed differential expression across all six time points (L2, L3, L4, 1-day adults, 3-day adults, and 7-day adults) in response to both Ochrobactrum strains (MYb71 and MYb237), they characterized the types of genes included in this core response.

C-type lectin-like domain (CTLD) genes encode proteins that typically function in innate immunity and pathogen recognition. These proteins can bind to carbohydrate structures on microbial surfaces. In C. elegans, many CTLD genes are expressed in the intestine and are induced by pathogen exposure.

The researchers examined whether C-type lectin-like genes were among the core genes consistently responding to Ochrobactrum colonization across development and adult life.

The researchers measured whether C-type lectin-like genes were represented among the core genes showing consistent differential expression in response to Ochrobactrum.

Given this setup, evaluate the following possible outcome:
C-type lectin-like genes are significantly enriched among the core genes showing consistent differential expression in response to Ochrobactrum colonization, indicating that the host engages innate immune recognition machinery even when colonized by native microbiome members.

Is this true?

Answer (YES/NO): YES